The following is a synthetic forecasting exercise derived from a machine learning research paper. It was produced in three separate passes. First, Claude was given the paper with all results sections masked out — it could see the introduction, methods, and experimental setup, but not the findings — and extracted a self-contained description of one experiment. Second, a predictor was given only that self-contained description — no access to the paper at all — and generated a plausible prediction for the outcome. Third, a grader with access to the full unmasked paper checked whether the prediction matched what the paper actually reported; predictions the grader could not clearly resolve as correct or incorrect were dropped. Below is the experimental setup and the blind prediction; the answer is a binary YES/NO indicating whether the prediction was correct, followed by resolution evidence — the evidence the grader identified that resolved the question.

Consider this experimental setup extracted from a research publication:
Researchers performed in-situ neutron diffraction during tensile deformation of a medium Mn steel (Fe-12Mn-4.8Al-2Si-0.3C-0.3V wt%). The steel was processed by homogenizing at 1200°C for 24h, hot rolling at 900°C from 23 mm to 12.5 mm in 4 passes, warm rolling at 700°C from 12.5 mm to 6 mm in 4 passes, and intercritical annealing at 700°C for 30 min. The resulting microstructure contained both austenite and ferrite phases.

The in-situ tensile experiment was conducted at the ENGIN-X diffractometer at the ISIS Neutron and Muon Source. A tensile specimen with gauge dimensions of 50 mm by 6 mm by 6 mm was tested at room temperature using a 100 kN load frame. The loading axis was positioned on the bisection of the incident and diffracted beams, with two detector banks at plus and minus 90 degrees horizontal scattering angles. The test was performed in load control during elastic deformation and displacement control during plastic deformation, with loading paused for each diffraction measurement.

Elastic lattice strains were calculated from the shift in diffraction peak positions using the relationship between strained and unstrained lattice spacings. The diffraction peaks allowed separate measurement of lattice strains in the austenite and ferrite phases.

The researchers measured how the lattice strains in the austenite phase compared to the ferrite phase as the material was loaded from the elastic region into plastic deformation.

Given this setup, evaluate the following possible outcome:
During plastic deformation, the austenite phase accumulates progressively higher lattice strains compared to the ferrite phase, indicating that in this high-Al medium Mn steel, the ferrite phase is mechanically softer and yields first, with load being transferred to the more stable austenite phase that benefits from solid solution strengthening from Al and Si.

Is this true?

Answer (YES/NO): NO